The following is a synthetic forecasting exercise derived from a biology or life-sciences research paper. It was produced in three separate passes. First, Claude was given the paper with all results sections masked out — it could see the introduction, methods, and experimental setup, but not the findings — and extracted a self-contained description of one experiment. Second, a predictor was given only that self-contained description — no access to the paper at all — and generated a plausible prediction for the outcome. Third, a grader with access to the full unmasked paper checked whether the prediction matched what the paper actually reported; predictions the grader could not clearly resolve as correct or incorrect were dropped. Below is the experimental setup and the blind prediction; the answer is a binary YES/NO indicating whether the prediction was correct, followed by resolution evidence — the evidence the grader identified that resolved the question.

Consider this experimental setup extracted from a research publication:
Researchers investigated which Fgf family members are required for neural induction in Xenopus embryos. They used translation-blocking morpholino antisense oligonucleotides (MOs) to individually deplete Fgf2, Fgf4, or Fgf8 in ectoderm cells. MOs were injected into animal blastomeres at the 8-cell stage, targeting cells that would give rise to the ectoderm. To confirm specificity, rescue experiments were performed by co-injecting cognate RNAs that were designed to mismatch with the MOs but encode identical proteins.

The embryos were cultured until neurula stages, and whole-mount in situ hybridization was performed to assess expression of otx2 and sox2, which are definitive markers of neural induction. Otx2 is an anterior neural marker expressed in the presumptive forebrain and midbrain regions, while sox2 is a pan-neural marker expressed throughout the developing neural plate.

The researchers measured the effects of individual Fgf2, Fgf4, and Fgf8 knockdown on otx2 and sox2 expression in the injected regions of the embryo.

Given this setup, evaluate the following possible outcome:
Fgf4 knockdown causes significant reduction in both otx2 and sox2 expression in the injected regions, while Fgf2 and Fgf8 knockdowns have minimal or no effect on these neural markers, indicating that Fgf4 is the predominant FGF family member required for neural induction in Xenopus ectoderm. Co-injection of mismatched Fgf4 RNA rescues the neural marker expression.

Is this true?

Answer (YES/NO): NO